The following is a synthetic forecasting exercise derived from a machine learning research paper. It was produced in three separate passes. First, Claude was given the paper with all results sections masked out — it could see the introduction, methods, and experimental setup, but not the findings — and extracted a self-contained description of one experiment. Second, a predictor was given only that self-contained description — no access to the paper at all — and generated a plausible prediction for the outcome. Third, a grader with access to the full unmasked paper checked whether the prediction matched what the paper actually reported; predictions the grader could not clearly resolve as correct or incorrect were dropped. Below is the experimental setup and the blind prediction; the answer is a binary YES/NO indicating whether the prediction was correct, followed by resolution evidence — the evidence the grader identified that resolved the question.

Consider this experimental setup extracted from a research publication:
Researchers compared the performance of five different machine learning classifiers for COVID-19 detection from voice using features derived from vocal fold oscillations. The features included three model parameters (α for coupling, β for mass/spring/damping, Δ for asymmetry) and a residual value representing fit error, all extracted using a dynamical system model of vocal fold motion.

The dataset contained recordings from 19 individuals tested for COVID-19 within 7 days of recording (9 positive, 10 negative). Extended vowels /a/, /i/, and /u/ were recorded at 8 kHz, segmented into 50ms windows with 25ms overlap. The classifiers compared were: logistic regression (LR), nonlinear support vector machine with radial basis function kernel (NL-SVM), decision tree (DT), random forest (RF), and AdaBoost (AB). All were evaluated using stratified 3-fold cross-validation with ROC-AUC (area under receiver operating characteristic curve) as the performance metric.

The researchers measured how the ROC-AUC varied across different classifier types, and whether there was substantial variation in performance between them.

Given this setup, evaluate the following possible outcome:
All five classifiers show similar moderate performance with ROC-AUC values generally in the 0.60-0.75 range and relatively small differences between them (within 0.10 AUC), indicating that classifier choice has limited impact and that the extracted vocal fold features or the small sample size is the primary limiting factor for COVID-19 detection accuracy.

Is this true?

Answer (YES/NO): NO